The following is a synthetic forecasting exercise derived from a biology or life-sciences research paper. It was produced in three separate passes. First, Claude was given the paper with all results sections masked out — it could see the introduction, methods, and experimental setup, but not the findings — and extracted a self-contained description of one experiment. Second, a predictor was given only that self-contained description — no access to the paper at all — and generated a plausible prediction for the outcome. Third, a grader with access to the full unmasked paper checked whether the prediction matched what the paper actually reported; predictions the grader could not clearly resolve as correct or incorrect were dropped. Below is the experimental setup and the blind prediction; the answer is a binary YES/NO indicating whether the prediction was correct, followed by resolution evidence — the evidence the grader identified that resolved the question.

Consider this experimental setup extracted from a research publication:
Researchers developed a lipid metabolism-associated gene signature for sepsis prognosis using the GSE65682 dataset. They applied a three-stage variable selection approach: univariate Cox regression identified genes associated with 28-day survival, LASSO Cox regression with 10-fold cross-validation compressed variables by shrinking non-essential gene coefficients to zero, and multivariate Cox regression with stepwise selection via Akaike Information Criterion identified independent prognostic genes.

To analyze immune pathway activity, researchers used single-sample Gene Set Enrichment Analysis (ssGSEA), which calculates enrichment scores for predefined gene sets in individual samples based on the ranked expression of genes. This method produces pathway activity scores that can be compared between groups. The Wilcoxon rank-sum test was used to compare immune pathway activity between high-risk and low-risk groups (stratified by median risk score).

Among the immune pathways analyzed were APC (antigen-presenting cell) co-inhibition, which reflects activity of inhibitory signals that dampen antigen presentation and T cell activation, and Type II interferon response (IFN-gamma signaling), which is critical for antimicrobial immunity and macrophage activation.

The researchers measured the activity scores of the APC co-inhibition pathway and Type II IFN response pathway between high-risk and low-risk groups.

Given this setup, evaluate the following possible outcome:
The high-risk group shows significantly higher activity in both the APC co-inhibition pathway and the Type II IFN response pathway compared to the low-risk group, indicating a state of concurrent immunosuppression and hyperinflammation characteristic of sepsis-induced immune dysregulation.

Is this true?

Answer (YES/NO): NO